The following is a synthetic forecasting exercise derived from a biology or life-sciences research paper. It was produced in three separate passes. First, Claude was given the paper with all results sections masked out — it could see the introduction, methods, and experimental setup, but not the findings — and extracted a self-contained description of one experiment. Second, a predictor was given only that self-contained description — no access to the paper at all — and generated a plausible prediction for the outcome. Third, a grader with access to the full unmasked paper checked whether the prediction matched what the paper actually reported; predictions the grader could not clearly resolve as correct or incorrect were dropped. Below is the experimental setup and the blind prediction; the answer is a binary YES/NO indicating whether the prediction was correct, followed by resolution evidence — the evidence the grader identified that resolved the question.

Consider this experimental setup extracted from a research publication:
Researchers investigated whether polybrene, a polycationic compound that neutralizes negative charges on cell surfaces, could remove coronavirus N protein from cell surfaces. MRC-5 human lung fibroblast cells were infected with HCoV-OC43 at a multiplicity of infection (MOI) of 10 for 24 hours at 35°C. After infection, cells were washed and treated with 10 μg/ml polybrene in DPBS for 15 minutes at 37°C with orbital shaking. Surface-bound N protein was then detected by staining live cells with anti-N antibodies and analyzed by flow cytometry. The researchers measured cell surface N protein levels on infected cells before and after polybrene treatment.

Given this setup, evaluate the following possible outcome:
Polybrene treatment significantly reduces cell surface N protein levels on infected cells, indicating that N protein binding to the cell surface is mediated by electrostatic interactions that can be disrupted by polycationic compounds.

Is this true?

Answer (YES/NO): YES